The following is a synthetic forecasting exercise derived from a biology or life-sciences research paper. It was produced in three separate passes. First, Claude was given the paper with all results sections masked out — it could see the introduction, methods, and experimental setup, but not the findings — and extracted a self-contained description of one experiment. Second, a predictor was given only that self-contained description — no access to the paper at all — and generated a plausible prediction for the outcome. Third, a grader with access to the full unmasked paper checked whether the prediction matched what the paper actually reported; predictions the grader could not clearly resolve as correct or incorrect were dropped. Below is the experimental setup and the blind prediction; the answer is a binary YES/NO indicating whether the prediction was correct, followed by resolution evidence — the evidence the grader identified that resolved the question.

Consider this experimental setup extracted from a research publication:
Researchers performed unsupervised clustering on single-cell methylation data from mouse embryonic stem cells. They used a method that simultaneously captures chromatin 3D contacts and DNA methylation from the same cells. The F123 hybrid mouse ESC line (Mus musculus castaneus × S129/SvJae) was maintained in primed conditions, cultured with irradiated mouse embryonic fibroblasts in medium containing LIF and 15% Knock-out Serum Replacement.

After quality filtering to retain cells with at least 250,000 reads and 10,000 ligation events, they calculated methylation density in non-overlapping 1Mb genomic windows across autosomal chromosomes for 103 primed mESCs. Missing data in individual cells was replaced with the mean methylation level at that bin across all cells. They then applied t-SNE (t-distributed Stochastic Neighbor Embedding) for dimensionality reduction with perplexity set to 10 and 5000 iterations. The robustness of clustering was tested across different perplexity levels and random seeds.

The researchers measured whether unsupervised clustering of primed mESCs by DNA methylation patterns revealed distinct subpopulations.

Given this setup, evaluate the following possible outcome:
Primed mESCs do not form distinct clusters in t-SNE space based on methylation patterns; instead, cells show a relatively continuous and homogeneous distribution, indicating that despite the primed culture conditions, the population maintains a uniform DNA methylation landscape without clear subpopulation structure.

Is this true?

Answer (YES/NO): NO